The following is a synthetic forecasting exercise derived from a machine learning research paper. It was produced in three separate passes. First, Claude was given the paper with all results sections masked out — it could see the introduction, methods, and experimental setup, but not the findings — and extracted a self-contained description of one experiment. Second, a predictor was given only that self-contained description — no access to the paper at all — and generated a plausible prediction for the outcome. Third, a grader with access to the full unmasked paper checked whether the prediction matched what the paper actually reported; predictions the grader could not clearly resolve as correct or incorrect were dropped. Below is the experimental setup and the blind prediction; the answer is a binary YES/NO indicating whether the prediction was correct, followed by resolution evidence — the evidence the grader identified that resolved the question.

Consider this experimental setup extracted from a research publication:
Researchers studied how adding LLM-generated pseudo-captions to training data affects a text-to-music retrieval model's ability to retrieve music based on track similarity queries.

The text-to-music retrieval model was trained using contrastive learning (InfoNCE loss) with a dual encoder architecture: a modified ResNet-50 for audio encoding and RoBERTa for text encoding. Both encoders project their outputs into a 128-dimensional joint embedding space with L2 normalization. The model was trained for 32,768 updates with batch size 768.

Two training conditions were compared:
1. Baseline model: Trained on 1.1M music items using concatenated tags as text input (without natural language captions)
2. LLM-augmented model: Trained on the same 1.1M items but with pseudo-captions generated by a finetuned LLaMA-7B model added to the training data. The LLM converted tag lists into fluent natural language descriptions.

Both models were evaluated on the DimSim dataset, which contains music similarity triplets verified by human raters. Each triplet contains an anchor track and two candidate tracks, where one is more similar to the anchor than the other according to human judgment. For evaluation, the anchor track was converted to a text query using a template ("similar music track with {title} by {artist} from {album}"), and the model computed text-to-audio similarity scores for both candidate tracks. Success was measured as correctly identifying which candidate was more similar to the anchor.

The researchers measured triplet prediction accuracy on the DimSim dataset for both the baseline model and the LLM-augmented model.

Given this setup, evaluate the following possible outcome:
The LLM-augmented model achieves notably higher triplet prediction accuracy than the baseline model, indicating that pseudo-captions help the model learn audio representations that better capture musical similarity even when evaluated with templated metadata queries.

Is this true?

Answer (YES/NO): NO